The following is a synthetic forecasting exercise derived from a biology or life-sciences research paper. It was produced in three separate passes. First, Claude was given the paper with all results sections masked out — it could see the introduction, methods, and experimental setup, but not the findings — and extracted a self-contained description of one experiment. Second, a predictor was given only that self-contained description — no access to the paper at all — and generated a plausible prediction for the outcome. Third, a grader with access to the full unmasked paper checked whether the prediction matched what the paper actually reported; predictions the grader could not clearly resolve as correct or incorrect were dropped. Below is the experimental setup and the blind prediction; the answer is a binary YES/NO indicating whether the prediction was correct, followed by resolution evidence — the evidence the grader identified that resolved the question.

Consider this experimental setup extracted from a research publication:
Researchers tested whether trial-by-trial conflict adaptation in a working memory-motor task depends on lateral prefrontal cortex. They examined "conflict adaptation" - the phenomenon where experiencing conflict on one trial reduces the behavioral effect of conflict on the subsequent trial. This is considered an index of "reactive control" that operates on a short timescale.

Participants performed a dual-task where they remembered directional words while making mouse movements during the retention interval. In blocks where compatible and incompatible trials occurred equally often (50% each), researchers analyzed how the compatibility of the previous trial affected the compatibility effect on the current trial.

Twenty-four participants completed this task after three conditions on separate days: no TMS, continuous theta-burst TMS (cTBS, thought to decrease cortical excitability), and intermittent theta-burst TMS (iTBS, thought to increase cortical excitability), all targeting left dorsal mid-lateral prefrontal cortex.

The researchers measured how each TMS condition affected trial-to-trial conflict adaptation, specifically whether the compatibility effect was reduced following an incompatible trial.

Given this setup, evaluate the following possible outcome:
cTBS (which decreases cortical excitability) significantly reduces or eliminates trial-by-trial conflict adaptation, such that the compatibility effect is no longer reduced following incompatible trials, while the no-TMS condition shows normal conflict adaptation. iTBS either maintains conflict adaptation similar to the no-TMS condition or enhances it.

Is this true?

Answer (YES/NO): YES